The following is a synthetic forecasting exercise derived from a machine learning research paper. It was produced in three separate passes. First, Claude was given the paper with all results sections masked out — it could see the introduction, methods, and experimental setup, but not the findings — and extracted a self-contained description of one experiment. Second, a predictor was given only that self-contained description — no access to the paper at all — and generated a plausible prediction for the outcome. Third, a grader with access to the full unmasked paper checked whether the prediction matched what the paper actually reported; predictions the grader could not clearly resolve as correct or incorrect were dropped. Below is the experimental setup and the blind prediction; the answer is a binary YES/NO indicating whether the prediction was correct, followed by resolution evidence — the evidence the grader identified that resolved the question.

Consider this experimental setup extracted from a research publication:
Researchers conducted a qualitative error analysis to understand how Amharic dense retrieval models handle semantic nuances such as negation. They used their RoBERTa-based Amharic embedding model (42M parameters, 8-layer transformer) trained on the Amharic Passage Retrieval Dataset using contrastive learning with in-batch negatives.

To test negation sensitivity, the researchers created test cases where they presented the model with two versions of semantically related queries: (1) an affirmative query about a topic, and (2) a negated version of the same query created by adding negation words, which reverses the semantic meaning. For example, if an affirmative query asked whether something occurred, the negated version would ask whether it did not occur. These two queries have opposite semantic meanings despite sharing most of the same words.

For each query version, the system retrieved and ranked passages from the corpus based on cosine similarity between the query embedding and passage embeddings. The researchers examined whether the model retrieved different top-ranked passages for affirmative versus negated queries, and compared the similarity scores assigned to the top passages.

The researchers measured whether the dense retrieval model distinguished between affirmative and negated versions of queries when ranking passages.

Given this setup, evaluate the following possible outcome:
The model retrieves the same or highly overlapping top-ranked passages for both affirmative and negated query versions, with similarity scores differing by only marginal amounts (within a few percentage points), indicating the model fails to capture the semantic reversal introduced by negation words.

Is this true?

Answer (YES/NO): YES